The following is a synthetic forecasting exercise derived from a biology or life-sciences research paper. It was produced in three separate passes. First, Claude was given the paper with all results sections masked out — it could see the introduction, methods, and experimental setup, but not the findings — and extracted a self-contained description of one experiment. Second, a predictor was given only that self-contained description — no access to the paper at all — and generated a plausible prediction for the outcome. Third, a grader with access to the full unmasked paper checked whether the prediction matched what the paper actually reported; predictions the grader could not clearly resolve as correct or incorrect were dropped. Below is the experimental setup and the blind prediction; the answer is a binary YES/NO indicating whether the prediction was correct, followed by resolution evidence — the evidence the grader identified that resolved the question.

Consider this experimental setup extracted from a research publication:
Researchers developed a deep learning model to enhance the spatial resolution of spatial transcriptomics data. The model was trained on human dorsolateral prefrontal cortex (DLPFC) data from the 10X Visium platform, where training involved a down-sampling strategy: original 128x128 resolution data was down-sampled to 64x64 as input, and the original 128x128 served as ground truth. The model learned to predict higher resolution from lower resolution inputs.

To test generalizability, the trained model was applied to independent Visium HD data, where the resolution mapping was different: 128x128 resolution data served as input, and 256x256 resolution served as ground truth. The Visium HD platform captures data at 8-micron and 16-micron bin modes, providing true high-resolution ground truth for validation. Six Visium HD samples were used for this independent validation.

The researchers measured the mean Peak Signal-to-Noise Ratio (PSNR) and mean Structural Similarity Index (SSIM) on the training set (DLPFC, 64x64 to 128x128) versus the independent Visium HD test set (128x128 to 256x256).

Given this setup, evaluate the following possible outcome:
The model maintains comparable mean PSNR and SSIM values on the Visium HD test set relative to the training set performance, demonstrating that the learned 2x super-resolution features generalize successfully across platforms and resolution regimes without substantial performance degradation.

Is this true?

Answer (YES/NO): NO